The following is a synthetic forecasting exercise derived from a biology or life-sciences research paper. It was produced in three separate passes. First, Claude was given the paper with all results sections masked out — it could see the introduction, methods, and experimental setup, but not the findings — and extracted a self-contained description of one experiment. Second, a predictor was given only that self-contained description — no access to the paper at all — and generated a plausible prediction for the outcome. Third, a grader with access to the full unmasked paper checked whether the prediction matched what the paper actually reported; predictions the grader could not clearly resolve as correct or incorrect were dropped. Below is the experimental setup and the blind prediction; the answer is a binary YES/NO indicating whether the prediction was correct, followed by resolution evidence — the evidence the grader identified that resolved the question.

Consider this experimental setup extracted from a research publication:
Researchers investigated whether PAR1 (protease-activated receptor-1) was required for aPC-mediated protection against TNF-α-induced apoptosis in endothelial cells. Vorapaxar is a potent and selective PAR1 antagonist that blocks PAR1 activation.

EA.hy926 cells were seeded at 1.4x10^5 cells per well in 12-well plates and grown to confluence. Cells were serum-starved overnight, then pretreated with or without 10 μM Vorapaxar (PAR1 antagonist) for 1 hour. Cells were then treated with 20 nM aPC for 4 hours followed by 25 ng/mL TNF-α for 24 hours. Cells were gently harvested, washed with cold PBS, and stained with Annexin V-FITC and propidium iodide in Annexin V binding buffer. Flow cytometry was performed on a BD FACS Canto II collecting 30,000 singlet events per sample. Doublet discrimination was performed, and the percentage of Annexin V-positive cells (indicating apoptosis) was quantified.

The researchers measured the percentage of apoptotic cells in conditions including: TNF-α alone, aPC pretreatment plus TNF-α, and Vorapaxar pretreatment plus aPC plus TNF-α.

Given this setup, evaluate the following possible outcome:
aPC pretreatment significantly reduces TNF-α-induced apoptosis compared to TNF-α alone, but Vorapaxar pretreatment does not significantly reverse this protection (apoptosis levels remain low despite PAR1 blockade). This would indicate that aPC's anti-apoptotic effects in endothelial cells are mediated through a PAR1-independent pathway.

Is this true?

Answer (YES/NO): NO